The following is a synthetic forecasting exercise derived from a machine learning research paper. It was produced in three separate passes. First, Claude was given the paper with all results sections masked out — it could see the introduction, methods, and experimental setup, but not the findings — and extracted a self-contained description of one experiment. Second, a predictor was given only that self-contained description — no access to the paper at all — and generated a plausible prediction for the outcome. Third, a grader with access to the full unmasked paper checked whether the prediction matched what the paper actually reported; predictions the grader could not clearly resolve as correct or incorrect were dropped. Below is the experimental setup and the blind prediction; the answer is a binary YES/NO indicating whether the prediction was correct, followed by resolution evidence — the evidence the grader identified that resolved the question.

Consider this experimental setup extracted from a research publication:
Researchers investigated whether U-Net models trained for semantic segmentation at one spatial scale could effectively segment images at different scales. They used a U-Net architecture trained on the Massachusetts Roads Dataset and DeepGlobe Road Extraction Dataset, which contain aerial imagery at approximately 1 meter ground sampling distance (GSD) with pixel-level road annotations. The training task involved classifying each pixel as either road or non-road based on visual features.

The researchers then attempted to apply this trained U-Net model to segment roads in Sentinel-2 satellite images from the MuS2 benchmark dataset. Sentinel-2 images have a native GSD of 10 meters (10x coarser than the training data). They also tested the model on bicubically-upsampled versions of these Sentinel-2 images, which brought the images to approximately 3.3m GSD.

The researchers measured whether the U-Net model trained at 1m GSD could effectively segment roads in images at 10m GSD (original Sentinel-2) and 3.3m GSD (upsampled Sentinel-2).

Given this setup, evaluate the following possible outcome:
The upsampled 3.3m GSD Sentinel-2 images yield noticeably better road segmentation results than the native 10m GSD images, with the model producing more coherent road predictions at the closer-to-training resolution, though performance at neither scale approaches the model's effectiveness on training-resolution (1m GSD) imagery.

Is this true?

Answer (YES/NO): NO